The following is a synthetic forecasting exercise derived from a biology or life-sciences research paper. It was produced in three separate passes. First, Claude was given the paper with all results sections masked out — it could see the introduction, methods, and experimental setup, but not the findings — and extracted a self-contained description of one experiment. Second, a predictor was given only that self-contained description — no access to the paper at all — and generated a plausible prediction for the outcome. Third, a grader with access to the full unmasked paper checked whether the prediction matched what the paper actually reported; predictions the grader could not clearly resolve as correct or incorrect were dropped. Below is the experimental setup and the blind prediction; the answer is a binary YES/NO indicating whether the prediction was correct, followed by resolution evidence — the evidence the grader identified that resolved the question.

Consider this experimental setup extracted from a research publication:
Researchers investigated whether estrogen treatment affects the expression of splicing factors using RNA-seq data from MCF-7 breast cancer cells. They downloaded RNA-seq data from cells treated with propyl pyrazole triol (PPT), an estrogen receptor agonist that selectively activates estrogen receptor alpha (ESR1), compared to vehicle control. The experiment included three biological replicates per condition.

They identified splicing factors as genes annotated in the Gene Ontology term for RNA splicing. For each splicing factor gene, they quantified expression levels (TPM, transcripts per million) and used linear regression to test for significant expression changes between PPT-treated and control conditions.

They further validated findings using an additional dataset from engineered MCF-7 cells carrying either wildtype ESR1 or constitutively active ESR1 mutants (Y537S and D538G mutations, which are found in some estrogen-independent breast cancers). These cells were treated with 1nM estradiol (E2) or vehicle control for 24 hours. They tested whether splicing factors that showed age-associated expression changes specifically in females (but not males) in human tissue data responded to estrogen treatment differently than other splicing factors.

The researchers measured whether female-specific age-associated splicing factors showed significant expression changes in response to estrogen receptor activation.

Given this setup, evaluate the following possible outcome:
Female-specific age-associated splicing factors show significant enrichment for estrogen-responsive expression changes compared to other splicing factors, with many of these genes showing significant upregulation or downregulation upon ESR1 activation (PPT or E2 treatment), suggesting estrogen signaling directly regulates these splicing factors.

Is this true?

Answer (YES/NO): YES